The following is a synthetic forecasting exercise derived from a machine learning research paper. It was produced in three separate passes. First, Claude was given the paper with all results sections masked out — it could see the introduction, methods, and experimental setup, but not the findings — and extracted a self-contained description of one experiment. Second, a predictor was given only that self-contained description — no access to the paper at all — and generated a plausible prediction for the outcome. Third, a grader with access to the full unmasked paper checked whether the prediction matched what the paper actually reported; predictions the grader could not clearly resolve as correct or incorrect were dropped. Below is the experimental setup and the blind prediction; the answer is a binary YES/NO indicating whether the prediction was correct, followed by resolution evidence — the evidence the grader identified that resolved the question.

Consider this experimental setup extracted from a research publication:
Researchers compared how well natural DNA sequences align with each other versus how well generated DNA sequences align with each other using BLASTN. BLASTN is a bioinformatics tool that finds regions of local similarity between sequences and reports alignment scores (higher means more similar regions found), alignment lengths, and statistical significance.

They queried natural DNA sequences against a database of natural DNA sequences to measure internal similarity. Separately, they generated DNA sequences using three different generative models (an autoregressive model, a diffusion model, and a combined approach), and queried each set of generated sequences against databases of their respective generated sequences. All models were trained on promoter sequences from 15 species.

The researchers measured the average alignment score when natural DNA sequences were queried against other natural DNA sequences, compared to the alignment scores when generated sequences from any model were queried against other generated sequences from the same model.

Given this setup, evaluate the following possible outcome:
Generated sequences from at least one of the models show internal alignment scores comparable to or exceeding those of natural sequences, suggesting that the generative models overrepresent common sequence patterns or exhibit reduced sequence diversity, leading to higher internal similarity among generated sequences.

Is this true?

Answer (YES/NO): NO